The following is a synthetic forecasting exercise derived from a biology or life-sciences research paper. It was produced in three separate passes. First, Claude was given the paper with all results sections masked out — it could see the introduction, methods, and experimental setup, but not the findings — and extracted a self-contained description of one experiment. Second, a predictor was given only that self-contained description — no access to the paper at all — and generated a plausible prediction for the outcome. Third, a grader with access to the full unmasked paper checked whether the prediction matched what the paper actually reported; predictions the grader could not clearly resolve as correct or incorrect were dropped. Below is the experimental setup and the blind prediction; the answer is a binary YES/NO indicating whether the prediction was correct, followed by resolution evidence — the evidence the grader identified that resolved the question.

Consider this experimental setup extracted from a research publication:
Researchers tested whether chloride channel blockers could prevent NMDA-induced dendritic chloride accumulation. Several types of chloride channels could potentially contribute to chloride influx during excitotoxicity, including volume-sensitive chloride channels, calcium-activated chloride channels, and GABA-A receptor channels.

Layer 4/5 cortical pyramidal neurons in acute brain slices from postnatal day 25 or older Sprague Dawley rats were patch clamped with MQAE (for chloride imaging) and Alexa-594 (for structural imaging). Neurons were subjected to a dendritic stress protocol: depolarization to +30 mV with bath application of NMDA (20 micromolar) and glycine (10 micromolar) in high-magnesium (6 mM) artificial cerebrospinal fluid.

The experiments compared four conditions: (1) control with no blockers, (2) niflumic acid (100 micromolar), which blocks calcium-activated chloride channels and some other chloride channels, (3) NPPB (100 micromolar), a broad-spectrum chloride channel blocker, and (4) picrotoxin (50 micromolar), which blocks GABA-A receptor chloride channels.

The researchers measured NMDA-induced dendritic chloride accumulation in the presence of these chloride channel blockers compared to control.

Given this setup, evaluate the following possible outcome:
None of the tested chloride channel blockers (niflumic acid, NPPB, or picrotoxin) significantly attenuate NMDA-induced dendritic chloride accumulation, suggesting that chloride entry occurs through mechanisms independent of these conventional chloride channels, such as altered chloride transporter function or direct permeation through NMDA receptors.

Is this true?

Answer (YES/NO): YES